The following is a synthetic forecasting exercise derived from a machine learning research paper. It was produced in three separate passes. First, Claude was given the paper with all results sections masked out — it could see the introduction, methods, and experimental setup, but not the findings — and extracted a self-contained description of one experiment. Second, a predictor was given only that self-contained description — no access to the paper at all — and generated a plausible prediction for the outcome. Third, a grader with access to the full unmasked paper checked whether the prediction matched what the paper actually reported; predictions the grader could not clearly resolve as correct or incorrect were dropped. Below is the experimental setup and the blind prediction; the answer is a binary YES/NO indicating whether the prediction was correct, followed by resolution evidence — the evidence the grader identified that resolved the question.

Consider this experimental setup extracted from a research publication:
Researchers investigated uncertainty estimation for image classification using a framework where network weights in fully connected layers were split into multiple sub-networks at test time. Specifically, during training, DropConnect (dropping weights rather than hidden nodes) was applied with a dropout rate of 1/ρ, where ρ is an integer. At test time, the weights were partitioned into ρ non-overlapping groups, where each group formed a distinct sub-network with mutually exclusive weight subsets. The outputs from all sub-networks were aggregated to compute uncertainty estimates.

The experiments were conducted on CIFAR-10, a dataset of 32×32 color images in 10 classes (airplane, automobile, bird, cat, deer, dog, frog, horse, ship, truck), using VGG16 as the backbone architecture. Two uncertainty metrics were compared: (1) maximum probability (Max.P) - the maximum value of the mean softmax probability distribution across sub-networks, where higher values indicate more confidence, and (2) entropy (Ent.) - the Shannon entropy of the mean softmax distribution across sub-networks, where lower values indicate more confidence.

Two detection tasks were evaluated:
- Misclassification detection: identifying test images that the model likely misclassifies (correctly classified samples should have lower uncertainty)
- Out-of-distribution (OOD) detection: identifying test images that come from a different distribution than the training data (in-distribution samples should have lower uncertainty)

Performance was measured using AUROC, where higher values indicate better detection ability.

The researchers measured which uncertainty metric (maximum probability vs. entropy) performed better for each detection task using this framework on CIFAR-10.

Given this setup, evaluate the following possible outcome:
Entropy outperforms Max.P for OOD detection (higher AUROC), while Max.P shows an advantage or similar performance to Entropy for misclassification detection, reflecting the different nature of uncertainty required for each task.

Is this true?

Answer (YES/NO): NO